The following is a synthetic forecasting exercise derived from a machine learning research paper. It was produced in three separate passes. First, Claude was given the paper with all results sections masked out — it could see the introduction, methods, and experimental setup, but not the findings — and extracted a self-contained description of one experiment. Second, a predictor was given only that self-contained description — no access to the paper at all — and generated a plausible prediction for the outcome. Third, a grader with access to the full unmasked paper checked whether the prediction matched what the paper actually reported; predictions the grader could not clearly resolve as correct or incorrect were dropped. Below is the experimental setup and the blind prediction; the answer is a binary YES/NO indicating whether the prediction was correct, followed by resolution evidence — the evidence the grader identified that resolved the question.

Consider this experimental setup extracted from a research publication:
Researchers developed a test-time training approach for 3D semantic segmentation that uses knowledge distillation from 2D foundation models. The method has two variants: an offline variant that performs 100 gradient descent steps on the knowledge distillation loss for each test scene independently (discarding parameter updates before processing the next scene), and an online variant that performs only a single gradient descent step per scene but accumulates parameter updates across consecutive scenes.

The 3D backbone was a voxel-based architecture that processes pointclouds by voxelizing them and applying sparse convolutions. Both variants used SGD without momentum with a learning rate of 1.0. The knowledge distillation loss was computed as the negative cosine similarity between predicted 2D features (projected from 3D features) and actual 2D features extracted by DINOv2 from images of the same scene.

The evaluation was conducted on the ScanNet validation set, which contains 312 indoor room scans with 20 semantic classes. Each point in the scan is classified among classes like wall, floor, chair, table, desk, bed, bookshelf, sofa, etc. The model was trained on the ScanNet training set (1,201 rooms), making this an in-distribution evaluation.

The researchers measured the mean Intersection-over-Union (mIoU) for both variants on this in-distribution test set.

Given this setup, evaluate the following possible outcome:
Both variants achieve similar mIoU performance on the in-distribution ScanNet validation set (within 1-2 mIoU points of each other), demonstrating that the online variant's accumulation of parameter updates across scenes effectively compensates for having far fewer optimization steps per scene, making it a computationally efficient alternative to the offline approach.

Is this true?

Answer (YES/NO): YES